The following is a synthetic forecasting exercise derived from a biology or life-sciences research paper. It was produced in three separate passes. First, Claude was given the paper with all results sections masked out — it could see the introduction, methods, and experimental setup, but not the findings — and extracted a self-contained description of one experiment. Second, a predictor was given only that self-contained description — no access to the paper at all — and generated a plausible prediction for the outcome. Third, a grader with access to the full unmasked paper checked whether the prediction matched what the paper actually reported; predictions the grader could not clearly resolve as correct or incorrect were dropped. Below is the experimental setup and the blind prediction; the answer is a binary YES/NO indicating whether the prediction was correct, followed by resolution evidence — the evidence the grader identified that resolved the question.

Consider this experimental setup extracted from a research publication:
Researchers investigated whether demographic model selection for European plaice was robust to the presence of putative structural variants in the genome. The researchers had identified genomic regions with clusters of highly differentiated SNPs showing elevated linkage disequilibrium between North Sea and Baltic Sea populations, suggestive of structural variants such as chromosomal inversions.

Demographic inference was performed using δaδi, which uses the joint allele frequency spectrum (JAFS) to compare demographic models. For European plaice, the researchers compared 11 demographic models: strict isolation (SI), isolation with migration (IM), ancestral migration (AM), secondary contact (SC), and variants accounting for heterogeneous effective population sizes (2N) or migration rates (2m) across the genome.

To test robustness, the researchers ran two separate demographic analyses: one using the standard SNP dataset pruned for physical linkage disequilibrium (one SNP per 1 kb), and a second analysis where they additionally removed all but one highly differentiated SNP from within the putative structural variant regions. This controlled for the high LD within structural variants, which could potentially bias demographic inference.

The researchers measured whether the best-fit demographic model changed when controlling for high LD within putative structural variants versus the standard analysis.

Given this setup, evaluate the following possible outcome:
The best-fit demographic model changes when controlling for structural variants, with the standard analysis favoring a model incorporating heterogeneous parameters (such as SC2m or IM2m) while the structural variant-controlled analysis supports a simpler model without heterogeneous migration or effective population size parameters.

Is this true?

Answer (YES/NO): NO